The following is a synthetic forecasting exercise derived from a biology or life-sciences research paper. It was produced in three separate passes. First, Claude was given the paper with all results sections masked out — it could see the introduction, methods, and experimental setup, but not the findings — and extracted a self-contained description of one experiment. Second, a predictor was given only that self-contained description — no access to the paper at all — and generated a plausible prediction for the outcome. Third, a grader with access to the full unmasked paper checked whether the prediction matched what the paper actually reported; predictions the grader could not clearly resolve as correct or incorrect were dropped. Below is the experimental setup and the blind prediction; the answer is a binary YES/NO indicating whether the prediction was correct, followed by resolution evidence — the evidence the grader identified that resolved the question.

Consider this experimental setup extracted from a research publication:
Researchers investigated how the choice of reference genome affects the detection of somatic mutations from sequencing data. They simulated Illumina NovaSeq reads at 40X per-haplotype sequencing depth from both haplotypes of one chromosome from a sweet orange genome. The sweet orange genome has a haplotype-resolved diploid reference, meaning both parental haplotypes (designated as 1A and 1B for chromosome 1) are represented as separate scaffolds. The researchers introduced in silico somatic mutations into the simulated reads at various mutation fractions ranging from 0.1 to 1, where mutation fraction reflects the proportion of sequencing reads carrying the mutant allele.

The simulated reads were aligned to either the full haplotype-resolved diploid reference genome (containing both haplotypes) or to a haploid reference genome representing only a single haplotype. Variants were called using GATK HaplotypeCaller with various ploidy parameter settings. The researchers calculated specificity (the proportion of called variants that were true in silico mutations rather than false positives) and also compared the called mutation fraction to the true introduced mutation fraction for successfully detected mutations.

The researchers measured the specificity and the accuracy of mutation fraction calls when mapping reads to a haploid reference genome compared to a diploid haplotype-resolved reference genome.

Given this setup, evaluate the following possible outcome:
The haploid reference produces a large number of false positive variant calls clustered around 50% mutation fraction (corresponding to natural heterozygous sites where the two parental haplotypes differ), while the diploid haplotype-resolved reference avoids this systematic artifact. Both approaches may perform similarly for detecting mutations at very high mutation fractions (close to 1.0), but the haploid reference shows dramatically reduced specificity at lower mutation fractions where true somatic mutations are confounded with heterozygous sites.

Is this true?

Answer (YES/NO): NO